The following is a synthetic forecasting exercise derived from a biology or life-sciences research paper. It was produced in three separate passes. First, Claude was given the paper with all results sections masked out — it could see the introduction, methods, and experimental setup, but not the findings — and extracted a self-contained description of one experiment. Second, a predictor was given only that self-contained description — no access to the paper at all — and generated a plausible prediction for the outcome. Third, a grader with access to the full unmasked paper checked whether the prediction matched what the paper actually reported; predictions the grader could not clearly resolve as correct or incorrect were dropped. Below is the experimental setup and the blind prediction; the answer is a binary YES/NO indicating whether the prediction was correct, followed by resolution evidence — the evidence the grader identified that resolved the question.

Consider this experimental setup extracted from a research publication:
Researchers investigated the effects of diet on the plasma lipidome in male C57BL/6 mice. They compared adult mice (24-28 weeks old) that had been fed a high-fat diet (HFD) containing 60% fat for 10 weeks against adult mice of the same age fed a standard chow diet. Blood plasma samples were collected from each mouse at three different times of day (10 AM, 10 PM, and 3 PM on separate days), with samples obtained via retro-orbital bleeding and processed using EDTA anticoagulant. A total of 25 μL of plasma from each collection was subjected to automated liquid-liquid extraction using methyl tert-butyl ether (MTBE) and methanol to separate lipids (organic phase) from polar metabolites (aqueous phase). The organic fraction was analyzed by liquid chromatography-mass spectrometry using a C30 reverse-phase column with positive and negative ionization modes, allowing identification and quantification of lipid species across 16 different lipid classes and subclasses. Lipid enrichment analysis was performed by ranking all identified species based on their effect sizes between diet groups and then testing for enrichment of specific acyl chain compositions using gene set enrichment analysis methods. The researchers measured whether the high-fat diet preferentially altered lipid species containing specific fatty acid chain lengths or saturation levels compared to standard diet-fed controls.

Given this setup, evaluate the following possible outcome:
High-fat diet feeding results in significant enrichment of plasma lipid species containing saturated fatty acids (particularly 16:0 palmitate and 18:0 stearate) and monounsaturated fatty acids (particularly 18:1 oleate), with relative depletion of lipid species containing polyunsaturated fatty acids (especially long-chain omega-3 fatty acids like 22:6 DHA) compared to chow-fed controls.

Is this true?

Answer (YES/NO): NO